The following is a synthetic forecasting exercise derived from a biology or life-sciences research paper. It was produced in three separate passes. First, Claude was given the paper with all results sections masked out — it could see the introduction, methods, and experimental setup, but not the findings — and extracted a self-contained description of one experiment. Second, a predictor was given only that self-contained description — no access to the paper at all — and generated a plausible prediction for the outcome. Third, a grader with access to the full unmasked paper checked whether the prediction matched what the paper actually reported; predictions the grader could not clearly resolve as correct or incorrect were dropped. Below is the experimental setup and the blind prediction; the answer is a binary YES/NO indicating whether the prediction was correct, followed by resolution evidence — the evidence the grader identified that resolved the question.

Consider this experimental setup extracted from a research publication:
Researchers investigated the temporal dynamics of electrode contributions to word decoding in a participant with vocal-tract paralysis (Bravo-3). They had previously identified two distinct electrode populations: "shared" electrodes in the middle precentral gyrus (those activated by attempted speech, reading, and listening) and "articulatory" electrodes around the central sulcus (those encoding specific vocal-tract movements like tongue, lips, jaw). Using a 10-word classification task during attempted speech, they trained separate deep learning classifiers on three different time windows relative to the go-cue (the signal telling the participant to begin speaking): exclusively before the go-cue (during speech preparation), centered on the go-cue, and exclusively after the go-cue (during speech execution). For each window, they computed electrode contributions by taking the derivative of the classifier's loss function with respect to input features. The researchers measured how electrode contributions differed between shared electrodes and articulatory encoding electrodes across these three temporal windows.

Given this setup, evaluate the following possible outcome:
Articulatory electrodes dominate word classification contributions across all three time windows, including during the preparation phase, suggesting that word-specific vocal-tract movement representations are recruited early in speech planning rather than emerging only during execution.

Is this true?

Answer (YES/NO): NO